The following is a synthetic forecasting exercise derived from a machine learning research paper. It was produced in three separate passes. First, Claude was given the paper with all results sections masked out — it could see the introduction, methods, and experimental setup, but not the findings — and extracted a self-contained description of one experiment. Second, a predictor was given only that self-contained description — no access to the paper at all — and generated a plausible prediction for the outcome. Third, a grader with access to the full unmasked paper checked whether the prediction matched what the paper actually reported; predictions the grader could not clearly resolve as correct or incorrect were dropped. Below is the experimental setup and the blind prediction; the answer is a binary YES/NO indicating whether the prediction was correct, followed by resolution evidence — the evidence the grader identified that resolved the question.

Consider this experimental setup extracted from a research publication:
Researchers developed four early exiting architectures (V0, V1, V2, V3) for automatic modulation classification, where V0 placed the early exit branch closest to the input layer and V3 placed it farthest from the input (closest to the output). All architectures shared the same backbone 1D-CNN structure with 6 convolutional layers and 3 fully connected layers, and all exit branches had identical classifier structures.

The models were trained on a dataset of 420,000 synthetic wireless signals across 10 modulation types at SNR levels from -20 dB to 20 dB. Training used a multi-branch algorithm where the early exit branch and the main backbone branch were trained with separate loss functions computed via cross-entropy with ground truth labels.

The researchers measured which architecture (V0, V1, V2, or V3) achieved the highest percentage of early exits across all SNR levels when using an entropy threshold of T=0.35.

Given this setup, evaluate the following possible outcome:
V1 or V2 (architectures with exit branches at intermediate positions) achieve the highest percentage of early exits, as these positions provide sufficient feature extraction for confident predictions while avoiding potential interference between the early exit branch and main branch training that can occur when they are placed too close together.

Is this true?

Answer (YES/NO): YES